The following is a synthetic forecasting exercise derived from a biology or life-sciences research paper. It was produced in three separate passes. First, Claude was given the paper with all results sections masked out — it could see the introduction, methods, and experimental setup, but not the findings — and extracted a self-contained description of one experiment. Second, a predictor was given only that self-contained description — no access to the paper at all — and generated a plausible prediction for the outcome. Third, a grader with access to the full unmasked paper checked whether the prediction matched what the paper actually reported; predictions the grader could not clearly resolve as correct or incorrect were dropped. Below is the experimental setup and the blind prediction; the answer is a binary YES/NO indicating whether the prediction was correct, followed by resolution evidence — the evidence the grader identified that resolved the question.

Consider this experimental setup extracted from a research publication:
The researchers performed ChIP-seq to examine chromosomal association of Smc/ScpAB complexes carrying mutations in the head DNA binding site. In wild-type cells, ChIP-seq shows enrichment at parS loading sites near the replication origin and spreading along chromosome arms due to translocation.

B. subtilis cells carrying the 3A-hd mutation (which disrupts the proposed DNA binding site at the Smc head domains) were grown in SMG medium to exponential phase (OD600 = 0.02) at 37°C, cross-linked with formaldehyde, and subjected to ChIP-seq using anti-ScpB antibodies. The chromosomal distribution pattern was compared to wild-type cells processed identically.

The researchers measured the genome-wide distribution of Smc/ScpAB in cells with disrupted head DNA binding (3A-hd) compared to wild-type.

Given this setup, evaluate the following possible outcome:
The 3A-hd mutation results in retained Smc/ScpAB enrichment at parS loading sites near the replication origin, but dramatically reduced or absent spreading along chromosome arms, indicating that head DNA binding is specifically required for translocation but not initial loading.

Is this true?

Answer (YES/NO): NO